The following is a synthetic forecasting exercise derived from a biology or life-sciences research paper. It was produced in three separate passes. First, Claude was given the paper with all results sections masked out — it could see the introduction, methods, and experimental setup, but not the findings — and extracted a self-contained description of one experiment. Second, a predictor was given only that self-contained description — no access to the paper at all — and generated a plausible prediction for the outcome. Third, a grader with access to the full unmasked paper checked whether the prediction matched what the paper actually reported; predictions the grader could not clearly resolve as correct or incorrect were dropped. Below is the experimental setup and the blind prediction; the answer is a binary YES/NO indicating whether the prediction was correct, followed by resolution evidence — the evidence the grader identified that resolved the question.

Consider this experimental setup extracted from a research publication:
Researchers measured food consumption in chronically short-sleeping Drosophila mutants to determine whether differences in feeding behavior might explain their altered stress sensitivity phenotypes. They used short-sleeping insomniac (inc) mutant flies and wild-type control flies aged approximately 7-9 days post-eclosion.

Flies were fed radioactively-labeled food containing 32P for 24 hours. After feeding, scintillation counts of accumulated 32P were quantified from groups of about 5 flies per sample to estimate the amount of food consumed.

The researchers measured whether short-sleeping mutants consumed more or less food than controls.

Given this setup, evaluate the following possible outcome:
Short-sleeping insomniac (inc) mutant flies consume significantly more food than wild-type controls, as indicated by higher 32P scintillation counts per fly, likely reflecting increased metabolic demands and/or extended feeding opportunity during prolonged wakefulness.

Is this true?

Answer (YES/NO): NO